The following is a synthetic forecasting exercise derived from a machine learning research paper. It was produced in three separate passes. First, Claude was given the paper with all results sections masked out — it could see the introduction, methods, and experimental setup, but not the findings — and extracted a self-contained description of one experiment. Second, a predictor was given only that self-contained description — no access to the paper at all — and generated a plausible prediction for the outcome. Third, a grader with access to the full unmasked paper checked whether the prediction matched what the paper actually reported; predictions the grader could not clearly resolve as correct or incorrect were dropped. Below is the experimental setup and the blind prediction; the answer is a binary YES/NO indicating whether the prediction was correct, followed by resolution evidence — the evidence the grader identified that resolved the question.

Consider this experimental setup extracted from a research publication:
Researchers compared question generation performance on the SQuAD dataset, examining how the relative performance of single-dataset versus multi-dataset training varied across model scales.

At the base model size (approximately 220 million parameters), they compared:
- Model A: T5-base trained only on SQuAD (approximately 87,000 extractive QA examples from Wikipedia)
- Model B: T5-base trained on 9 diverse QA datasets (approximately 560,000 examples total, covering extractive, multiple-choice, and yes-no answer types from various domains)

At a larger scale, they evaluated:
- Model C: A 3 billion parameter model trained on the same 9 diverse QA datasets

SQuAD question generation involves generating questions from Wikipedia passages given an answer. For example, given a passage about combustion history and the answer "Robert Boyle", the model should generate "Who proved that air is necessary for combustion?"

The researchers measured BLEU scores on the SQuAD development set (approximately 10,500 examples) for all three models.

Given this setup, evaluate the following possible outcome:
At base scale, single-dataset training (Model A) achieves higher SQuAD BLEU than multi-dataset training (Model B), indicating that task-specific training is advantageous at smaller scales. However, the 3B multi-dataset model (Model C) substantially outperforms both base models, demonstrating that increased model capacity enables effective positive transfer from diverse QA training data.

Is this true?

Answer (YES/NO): YES